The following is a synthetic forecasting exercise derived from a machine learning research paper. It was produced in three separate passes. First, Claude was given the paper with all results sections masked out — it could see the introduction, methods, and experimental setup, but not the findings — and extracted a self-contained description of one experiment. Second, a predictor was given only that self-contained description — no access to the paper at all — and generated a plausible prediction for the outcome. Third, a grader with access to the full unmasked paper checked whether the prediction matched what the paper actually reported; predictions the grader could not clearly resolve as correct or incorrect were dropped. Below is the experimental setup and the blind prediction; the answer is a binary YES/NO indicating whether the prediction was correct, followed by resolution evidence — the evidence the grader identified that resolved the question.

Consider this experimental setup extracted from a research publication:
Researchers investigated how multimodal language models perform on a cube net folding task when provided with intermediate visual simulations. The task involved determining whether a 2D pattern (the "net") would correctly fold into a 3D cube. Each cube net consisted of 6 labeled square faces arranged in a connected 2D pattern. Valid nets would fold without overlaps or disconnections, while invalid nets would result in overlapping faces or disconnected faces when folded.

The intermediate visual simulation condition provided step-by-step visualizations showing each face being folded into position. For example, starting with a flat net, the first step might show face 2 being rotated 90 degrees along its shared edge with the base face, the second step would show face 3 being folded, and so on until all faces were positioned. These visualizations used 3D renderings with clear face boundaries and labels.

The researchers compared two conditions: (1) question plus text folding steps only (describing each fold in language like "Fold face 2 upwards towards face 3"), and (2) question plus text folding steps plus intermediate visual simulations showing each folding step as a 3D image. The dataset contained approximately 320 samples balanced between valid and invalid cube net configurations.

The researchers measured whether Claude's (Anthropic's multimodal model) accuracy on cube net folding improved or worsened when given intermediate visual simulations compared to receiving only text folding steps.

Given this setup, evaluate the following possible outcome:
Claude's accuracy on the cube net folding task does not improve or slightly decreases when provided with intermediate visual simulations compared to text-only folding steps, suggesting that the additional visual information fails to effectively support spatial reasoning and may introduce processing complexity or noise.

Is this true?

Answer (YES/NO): YES